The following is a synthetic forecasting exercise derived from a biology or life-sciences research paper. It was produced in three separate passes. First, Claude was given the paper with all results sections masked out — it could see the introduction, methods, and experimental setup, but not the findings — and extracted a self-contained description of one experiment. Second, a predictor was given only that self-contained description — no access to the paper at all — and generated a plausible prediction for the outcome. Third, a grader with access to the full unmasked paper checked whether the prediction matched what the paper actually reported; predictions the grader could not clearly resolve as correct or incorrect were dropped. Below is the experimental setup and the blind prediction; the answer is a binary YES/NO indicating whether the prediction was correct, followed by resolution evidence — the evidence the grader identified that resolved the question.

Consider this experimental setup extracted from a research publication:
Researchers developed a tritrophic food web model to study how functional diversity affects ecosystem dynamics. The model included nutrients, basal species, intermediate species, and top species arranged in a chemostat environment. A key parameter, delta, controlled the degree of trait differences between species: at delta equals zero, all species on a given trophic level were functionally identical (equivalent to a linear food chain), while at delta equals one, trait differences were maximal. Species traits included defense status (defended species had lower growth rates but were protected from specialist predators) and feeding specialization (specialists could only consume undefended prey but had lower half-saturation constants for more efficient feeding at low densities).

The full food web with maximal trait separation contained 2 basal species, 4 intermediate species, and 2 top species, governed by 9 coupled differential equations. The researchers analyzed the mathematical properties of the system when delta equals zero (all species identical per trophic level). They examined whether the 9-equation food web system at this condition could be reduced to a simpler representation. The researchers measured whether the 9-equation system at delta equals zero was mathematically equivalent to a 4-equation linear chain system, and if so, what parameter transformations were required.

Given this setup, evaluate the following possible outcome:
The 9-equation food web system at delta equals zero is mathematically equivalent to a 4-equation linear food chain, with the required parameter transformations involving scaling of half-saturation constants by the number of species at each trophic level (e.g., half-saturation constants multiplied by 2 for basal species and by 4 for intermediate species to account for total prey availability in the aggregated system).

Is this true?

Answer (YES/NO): NO